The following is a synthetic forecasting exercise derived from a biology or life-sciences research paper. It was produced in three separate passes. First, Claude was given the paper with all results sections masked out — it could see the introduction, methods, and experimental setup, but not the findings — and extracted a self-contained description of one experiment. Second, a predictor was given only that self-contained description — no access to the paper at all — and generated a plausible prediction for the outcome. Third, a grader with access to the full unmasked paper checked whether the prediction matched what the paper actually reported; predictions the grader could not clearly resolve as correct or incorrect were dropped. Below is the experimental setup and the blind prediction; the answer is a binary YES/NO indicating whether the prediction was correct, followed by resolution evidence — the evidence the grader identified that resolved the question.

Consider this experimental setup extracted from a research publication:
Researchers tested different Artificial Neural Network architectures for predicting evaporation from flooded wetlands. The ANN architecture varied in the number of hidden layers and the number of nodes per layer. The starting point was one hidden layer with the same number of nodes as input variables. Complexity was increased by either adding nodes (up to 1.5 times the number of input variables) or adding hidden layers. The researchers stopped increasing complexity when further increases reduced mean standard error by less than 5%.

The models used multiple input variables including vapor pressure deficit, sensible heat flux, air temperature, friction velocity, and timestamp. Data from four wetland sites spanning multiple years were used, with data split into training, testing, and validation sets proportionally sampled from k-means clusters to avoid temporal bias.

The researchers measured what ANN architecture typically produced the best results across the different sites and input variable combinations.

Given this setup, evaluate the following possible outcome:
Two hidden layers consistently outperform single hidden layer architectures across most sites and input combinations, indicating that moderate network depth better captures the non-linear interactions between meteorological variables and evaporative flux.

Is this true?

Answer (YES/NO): NO